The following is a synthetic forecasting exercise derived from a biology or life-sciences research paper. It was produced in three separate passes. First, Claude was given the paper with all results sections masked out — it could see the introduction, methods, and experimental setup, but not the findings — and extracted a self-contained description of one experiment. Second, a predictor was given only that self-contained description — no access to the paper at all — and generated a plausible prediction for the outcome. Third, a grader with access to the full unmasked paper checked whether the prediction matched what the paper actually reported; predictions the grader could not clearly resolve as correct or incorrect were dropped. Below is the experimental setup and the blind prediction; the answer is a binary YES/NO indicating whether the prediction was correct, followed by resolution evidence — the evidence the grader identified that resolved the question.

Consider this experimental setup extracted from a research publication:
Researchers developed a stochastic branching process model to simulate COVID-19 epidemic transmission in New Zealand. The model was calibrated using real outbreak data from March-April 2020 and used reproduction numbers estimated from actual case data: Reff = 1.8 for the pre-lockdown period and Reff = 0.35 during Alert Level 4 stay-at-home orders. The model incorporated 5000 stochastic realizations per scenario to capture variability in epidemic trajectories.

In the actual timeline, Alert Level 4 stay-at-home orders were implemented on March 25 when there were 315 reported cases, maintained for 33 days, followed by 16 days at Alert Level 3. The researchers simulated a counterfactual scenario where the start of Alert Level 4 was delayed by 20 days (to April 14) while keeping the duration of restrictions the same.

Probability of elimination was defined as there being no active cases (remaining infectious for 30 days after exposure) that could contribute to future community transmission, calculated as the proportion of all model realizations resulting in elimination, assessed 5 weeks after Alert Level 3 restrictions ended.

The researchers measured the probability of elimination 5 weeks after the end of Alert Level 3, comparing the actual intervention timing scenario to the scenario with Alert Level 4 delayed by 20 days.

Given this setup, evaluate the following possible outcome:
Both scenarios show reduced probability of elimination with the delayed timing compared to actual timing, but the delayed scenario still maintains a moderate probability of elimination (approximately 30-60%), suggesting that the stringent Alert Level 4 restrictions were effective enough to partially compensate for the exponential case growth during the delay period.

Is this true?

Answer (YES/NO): NO